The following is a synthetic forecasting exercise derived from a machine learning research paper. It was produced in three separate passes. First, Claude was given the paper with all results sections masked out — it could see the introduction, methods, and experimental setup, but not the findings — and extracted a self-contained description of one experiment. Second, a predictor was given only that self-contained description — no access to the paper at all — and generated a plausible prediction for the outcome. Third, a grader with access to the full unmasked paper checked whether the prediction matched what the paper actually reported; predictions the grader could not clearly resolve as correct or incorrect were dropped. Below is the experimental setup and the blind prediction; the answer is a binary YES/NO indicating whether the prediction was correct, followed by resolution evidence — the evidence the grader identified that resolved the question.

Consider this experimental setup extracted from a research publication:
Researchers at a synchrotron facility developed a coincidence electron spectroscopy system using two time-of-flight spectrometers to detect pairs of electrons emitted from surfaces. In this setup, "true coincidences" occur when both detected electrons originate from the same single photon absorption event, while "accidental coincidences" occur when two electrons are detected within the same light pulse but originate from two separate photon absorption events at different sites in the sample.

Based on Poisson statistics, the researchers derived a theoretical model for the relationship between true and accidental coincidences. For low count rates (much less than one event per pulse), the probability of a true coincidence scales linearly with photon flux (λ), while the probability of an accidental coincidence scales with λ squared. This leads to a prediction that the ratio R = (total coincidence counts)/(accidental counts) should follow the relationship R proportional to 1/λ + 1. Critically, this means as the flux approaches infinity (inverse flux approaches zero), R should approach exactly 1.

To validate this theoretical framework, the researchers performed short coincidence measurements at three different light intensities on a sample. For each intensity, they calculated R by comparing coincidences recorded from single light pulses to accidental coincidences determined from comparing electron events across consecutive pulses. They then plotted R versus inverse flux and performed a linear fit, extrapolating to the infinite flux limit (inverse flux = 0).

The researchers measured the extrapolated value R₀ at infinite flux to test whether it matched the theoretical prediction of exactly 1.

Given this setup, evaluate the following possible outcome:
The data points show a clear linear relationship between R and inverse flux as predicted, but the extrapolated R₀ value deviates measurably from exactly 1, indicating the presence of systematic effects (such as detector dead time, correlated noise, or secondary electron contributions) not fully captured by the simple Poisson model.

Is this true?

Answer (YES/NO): NO